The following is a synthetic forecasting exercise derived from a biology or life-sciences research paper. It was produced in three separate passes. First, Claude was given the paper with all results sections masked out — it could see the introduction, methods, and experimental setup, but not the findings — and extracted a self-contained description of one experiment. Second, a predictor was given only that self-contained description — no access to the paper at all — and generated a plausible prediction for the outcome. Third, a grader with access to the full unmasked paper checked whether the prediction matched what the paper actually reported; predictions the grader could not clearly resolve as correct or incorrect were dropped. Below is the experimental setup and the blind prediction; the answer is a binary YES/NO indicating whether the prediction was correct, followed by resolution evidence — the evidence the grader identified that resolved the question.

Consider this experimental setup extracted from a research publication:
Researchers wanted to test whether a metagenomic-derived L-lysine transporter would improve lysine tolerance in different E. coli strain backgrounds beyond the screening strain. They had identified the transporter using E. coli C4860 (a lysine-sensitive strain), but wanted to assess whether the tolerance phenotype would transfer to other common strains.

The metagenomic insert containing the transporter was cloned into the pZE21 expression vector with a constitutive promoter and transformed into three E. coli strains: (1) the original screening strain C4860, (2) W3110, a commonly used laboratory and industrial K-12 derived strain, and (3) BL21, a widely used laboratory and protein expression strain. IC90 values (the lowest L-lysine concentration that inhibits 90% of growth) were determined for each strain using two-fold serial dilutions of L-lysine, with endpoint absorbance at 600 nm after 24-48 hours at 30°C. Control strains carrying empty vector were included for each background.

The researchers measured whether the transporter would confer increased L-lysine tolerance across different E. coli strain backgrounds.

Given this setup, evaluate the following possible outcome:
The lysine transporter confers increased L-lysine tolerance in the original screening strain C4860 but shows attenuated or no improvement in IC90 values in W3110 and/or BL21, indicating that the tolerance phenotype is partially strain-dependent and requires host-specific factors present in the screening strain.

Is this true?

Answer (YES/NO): NO